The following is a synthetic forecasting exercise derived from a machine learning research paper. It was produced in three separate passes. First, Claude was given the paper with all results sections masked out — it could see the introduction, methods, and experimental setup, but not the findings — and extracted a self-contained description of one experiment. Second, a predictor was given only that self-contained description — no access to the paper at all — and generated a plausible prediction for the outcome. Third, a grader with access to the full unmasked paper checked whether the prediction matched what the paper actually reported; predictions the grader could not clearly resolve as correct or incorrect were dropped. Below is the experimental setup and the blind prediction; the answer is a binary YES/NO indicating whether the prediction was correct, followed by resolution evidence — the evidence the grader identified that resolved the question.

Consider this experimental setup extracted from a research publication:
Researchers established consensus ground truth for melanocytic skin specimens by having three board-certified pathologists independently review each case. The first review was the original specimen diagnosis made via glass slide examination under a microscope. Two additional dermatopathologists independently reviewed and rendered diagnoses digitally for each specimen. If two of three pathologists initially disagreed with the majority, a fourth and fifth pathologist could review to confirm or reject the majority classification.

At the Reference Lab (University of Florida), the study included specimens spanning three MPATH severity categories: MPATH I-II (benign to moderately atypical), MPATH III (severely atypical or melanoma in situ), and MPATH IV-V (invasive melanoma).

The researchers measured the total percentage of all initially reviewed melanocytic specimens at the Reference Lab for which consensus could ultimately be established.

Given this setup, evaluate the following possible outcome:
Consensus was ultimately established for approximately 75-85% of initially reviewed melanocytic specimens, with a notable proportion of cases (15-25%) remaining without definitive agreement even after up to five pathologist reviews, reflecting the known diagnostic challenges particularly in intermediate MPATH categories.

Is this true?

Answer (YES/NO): NO